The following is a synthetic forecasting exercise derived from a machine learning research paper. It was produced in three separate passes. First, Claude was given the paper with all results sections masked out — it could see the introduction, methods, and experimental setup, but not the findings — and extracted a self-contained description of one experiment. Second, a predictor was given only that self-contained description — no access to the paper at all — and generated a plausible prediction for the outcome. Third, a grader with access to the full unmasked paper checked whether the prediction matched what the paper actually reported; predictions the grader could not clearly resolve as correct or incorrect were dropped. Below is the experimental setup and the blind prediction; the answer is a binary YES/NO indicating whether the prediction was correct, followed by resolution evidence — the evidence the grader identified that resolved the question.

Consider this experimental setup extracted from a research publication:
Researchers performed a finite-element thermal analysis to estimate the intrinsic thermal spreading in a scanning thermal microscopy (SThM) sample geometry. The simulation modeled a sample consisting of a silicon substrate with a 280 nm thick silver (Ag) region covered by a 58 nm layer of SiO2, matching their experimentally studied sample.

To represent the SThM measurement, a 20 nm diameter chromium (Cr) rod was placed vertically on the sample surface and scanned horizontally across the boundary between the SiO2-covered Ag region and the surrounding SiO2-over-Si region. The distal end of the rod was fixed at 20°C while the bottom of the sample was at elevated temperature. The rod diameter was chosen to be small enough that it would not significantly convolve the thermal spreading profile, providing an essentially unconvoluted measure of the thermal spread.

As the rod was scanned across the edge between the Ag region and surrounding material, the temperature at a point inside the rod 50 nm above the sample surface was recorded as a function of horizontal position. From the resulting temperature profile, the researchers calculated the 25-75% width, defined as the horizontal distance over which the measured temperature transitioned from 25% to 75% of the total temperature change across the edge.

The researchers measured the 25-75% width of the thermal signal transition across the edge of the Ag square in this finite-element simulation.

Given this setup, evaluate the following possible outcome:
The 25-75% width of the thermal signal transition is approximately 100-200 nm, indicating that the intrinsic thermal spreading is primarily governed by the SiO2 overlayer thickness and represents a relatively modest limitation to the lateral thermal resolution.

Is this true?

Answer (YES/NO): NO